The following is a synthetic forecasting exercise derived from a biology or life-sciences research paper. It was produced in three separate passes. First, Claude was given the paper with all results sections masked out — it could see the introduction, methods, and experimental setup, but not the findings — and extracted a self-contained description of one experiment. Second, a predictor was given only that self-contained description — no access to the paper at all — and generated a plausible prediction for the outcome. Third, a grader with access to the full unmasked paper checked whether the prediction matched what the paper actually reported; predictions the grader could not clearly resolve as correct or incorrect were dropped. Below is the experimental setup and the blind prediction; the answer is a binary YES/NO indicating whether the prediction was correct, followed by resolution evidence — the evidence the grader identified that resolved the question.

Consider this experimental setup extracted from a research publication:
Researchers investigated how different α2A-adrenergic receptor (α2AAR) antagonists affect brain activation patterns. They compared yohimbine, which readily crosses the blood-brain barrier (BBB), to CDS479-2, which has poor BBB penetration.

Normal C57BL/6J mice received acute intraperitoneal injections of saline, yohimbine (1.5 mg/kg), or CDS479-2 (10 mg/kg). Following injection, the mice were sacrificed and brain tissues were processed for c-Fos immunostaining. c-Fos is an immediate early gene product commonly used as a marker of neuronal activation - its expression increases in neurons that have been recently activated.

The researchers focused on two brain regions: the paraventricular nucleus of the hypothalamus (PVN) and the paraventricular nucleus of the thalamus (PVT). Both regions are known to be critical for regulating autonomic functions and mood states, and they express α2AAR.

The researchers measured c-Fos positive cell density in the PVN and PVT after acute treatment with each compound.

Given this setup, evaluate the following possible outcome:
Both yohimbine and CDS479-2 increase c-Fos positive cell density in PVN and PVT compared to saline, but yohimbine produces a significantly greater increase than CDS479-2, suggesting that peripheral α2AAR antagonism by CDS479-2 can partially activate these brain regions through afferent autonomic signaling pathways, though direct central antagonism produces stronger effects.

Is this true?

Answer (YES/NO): NO